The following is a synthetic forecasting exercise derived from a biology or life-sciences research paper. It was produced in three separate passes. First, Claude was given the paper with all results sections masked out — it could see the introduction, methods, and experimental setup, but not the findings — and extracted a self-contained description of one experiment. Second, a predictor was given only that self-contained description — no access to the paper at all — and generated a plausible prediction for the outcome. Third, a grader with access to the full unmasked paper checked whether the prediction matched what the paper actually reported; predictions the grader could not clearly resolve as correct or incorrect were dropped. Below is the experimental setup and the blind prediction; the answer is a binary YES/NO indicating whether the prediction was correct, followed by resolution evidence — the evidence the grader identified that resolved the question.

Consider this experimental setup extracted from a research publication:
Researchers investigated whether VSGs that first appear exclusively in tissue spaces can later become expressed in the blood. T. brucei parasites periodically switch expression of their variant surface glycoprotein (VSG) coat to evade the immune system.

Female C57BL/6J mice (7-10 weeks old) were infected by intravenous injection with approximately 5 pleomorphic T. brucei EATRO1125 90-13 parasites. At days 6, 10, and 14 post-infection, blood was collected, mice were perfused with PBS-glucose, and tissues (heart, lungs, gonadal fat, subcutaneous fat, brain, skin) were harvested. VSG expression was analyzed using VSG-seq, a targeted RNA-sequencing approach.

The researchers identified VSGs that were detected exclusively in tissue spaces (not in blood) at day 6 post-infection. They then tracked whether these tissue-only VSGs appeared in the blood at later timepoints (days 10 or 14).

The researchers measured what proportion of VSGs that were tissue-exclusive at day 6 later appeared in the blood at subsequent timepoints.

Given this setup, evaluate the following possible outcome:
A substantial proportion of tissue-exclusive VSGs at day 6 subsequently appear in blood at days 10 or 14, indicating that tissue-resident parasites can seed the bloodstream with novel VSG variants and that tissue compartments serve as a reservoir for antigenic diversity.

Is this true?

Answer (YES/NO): YES